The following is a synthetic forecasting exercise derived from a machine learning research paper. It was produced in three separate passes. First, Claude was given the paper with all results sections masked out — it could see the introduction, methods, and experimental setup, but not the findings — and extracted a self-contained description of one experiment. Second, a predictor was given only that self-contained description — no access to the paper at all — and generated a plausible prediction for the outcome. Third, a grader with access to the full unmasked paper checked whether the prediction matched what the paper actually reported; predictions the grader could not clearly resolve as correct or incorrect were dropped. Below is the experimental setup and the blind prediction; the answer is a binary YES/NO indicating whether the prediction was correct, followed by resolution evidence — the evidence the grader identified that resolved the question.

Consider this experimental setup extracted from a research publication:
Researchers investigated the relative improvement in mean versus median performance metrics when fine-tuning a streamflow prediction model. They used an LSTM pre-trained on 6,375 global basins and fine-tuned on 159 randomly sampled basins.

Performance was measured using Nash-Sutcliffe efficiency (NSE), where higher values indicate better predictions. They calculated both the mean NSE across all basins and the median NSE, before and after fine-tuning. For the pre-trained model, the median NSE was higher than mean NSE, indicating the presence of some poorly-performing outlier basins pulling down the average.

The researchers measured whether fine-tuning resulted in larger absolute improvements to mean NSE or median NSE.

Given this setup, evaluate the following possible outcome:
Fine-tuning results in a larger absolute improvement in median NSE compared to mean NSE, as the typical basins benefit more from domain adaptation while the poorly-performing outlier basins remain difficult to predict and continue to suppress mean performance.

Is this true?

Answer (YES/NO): NO